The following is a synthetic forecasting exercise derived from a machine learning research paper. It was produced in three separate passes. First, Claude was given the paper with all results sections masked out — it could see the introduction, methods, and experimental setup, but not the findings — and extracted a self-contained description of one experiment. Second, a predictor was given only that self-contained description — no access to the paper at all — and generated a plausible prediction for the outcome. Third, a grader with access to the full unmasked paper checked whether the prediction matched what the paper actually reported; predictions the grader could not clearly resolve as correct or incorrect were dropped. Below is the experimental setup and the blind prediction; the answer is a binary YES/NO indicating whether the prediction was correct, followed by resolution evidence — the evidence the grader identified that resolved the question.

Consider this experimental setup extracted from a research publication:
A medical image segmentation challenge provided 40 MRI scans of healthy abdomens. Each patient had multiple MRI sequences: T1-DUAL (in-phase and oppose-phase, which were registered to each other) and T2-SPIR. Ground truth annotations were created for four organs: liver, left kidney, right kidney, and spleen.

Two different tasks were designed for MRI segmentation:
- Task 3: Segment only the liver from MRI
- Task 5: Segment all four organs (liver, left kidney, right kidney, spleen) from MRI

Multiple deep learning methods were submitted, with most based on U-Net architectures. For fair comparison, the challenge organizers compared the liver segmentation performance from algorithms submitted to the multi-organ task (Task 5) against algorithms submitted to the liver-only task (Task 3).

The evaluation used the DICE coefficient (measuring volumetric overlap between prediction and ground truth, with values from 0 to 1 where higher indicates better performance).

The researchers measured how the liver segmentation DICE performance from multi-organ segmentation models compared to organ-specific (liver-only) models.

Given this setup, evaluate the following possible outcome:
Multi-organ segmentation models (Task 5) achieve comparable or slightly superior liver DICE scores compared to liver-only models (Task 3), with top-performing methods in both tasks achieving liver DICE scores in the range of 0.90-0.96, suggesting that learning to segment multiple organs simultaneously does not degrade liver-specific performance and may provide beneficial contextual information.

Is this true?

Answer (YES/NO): NO